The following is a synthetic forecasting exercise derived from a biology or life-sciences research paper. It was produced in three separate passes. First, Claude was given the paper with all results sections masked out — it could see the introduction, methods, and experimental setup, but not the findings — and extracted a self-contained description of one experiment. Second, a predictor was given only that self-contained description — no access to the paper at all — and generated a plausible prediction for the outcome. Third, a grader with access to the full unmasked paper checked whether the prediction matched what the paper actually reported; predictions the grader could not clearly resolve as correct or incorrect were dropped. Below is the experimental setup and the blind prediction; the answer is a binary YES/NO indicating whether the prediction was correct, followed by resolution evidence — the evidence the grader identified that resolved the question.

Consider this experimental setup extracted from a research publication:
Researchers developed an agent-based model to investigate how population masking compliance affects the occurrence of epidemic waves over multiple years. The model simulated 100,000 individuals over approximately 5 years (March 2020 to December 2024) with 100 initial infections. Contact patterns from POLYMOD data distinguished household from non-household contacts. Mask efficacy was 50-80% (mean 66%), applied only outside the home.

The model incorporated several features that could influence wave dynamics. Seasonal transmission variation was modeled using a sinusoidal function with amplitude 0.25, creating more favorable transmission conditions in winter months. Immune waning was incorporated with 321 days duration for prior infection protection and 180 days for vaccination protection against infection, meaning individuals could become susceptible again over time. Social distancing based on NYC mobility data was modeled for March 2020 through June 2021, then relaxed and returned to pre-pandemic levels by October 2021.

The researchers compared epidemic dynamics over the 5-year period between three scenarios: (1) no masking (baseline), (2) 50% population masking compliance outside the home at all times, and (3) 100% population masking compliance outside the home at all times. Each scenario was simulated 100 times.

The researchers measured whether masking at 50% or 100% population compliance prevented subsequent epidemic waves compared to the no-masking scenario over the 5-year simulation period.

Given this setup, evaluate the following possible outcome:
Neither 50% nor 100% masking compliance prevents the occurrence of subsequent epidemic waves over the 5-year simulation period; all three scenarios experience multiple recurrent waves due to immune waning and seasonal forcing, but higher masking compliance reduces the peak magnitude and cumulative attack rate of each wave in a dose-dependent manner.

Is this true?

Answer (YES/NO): YES